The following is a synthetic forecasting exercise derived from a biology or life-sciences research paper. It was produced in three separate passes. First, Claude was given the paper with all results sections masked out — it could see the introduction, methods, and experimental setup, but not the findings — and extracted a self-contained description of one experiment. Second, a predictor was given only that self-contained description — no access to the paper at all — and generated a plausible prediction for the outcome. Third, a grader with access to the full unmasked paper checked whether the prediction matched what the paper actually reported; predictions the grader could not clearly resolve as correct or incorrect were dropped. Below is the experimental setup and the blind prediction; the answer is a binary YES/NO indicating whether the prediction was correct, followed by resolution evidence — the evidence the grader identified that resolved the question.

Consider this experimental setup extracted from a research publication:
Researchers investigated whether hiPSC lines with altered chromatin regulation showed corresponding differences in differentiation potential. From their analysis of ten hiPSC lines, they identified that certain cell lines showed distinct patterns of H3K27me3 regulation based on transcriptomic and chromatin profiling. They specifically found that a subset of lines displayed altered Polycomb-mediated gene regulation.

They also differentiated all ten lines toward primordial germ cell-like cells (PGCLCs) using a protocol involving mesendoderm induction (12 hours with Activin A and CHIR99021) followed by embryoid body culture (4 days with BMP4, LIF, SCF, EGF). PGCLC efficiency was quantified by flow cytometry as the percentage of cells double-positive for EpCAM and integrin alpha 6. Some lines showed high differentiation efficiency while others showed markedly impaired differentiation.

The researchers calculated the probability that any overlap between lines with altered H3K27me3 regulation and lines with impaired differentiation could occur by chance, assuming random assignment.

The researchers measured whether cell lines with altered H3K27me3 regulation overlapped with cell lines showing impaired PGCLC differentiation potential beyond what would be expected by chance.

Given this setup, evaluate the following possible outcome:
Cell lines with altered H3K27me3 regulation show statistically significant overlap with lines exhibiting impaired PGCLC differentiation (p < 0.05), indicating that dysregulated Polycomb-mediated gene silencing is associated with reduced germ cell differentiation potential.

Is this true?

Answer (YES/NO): YES